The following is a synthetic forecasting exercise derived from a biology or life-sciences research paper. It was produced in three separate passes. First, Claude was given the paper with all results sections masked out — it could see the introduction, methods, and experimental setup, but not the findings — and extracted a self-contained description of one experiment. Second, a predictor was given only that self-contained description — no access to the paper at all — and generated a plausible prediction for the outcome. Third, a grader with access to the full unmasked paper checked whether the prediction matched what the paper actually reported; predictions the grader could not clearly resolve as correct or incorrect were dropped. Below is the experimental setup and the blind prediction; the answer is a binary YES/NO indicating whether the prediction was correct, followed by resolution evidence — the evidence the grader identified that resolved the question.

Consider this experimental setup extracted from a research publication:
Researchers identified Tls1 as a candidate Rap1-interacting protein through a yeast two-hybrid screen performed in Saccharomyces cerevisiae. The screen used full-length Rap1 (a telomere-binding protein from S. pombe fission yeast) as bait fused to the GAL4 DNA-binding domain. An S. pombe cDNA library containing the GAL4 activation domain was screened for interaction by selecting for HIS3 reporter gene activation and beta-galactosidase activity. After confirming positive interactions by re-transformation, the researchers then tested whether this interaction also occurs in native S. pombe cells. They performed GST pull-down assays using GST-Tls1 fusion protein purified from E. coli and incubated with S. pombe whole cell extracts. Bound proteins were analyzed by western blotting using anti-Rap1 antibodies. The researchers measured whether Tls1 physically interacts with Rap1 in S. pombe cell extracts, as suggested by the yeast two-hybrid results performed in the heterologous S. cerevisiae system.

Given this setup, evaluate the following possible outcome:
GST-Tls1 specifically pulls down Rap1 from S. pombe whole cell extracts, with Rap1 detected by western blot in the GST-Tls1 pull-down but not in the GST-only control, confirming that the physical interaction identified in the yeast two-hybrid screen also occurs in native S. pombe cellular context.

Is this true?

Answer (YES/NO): NO